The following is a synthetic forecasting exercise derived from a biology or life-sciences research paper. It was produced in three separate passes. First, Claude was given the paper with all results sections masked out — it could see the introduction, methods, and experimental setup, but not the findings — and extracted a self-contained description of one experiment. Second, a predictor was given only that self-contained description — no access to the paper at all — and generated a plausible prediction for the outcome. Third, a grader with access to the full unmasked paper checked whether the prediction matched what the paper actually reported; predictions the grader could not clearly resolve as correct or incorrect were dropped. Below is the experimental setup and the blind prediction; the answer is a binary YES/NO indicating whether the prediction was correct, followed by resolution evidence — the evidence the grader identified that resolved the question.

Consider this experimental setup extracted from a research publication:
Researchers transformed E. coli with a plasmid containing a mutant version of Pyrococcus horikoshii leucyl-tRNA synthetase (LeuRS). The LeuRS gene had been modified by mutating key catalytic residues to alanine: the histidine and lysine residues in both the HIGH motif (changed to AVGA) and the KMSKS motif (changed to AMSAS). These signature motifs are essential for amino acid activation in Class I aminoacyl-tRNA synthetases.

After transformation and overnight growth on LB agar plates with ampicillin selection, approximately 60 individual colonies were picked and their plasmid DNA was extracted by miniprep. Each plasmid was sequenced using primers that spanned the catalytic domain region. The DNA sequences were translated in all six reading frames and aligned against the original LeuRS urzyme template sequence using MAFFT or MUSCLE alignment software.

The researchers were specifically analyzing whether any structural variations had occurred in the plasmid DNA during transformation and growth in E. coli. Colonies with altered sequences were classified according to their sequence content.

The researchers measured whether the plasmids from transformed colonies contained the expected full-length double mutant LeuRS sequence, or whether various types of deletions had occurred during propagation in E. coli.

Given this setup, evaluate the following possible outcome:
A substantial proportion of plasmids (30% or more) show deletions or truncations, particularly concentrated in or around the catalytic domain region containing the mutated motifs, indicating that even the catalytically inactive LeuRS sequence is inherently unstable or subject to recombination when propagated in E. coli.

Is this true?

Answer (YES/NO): YES